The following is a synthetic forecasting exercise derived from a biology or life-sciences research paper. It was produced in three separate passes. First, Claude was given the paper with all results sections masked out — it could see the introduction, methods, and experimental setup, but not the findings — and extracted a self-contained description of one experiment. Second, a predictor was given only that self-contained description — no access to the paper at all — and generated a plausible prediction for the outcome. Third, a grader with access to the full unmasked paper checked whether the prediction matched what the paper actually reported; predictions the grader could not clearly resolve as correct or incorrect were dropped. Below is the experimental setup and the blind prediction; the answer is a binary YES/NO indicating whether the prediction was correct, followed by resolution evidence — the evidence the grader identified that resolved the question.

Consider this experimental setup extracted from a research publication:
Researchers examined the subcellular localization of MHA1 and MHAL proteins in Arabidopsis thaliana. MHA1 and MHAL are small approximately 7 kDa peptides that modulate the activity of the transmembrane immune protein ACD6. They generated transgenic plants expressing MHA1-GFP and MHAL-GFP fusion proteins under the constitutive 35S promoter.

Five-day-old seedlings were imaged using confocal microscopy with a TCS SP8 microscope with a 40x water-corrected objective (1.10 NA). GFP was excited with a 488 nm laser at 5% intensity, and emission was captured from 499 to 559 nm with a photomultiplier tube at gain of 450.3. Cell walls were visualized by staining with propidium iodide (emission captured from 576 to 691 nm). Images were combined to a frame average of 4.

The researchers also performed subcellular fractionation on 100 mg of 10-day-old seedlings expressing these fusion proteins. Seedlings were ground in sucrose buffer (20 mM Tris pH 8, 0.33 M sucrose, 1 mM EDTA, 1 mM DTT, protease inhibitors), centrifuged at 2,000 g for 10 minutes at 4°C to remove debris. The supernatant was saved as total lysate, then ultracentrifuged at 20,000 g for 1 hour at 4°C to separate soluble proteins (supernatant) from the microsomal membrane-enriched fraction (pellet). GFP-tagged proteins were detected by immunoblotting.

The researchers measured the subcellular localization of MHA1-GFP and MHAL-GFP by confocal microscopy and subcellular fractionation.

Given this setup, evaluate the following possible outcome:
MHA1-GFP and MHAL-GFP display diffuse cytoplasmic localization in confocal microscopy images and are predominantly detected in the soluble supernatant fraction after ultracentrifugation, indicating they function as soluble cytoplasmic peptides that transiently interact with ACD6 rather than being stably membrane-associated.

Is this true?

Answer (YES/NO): NO